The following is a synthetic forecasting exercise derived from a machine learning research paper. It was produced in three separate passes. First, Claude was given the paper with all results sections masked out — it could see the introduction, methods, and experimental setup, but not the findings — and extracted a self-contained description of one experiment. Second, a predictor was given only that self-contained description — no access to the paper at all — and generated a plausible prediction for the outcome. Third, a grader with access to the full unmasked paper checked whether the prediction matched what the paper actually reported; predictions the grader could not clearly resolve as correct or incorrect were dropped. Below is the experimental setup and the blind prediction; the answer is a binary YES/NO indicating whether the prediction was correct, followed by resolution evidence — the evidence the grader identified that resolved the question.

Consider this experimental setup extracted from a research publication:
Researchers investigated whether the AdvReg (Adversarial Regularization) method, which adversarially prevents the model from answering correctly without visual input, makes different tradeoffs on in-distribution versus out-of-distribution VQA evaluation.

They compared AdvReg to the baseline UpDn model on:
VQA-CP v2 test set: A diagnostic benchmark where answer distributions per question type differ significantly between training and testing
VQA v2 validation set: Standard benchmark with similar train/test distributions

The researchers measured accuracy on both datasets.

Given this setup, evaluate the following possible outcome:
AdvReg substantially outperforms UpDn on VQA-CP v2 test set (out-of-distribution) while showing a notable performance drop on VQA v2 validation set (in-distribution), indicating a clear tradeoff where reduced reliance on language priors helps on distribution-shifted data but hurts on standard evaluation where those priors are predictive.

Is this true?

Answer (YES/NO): NO